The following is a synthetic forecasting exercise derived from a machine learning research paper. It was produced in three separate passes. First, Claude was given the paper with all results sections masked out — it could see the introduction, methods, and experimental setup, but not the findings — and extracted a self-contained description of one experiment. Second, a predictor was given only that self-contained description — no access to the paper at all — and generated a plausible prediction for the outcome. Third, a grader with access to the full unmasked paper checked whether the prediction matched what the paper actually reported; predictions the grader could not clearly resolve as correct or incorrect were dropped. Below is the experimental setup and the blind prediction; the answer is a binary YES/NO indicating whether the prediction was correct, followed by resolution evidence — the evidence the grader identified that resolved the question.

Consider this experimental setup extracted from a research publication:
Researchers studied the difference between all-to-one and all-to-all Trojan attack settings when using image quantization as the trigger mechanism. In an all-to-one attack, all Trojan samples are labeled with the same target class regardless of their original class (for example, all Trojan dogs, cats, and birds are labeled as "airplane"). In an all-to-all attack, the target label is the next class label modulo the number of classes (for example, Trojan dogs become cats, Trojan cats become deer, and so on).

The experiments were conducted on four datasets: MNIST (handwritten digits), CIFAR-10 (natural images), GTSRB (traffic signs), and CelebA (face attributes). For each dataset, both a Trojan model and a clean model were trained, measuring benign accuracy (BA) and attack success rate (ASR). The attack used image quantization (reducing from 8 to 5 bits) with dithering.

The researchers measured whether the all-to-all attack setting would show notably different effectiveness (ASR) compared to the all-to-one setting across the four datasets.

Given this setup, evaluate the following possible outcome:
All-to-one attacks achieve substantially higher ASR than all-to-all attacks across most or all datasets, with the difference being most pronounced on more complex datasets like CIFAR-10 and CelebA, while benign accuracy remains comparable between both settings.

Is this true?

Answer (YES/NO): NO